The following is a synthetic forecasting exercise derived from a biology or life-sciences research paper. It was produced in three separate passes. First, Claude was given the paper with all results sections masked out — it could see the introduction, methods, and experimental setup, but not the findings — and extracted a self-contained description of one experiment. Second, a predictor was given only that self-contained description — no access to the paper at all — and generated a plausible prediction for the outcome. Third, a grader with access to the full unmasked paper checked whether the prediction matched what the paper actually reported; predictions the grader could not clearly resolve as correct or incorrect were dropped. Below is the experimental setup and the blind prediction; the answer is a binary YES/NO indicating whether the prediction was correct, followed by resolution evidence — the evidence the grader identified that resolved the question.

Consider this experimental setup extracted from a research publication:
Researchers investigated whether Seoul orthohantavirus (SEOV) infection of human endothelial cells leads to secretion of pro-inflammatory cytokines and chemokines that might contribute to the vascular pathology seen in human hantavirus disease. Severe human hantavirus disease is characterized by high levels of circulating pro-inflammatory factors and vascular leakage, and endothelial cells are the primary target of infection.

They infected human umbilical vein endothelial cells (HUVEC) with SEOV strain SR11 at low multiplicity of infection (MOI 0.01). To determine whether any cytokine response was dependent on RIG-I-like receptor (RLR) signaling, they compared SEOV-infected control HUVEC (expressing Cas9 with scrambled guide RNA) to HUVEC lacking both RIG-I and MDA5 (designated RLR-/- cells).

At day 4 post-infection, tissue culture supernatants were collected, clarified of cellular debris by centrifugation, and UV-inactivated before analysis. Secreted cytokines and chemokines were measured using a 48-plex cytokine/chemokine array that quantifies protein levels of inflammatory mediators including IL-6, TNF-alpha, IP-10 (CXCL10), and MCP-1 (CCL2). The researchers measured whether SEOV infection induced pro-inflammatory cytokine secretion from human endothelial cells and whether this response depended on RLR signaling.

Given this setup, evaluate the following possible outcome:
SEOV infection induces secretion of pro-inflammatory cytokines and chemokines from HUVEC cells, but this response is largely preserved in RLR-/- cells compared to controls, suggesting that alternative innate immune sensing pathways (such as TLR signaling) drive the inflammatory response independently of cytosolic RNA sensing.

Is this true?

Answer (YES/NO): NO